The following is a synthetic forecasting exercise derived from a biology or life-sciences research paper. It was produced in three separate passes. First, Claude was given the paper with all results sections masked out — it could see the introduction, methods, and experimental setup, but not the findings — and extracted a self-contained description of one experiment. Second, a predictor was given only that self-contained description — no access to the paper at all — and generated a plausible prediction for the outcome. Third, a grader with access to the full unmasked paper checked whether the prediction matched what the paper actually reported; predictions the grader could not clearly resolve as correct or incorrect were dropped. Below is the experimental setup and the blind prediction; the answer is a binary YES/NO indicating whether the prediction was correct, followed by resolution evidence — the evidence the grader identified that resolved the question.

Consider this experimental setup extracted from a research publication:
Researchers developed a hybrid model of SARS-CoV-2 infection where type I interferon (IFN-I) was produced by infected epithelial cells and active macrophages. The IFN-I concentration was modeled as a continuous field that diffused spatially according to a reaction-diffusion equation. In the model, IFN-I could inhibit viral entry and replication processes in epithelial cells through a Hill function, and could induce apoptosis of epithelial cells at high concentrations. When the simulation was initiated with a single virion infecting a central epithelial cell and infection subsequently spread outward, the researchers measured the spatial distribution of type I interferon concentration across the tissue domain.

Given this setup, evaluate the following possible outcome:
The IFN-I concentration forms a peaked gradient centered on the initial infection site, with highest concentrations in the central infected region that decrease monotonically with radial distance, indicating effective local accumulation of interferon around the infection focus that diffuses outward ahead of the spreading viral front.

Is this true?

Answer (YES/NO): YES